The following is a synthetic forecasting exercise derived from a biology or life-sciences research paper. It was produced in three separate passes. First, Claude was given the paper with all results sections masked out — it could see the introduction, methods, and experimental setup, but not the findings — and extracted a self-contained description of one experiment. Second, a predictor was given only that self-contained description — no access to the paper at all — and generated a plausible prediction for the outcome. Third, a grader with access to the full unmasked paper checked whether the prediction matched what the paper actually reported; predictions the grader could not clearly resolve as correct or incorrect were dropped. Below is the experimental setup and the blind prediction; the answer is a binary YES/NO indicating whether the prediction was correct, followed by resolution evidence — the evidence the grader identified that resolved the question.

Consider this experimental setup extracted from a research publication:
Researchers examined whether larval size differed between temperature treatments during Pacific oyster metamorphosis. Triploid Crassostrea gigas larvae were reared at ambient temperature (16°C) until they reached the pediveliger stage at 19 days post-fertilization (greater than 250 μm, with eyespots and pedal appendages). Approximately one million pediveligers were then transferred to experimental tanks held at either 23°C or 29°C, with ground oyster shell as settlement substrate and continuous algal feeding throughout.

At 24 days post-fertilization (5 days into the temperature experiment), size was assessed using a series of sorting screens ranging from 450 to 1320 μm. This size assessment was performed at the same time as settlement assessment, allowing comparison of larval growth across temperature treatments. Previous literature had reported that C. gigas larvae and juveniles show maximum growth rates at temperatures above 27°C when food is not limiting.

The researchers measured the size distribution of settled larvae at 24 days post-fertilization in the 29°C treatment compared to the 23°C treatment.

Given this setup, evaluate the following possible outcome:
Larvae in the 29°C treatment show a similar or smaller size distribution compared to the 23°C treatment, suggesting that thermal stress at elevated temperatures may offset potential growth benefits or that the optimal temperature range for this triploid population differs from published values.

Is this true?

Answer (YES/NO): NO